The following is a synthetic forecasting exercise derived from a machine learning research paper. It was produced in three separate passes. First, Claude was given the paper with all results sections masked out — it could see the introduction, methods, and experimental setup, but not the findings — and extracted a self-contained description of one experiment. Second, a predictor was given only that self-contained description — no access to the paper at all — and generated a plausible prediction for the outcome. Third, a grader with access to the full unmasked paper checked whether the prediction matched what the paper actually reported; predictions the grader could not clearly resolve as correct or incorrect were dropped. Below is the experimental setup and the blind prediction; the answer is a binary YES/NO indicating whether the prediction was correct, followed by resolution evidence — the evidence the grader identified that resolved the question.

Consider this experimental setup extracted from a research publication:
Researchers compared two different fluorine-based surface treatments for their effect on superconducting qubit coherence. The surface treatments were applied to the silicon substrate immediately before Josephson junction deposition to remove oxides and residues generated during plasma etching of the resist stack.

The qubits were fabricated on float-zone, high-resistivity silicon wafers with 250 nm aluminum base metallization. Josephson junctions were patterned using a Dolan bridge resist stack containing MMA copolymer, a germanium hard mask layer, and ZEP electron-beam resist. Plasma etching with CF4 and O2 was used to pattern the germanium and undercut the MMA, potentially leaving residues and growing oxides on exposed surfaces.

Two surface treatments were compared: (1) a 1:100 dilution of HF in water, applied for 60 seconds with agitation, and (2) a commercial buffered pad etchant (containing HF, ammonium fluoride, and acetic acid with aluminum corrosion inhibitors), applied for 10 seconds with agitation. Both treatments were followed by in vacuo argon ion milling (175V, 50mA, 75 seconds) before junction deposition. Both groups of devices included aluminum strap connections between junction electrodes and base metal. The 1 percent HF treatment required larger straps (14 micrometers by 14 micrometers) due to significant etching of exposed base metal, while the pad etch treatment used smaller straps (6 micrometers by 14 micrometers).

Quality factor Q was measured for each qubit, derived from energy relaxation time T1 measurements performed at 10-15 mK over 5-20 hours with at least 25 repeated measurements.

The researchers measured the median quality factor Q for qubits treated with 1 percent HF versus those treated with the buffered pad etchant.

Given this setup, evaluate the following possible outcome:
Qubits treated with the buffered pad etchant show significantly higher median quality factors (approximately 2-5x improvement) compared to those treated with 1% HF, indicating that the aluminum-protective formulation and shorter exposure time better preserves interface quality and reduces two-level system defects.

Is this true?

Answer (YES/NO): NO